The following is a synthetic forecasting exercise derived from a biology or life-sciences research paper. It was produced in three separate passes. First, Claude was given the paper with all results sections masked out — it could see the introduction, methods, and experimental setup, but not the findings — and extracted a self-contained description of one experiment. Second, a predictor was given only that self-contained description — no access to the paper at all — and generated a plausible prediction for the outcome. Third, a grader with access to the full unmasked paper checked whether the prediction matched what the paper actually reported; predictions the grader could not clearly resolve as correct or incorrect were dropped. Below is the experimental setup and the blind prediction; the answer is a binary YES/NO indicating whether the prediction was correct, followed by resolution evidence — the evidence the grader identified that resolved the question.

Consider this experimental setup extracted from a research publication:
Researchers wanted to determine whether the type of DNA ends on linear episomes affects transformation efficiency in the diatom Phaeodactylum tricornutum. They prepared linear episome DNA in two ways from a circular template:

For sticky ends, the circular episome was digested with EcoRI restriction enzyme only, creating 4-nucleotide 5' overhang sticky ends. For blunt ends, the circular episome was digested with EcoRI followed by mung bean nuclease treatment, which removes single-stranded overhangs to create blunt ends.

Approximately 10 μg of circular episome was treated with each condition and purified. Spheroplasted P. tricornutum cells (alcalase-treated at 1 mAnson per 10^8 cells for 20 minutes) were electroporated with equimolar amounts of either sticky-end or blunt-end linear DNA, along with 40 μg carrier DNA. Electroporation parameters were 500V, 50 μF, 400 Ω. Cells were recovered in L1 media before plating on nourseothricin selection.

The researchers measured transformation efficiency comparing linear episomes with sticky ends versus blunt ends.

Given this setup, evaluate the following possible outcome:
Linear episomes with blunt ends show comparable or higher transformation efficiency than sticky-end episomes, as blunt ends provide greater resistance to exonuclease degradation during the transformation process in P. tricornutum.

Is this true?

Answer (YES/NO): YES